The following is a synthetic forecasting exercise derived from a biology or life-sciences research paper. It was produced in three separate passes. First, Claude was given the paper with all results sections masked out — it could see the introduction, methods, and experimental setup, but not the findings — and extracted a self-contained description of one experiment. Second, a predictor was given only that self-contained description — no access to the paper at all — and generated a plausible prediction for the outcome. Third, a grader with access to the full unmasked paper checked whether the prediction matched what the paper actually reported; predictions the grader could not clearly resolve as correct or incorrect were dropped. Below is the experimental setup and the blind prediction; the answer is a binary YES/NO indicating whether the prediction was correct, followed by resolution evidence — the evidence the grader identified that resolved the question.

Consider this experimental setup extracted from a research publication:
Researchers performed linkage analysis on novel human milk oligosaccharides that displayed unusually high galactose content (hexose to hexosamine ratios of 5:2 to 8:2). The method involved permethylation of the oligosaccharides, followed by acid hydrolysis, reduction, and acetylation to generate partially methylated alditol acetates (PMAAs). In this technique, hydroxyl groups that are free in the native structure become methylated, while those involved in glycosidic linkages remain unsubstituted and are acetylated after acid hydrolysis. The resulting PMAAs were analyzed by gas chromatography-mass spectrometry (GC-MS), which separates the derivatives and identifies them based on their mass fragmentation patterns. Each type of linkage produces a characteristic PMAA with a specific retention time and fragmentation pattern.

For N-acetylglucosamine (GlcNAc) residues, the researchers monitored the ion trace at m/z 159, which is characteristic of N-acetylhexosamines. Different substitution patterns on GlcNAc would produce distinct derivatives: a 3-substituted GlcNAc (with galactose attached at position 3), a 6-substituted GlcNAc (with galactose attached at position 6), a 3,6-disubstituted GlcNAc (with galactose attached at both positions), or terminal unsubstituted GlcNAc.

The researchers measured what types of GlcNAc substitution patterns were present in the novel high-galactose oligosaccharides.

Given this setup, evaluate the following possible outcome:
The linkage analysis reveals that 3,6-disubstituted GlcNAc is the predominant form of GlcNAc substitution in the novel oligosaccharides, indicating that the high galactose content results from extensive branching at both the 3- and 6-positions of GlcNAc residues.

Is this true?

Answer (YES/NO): NO